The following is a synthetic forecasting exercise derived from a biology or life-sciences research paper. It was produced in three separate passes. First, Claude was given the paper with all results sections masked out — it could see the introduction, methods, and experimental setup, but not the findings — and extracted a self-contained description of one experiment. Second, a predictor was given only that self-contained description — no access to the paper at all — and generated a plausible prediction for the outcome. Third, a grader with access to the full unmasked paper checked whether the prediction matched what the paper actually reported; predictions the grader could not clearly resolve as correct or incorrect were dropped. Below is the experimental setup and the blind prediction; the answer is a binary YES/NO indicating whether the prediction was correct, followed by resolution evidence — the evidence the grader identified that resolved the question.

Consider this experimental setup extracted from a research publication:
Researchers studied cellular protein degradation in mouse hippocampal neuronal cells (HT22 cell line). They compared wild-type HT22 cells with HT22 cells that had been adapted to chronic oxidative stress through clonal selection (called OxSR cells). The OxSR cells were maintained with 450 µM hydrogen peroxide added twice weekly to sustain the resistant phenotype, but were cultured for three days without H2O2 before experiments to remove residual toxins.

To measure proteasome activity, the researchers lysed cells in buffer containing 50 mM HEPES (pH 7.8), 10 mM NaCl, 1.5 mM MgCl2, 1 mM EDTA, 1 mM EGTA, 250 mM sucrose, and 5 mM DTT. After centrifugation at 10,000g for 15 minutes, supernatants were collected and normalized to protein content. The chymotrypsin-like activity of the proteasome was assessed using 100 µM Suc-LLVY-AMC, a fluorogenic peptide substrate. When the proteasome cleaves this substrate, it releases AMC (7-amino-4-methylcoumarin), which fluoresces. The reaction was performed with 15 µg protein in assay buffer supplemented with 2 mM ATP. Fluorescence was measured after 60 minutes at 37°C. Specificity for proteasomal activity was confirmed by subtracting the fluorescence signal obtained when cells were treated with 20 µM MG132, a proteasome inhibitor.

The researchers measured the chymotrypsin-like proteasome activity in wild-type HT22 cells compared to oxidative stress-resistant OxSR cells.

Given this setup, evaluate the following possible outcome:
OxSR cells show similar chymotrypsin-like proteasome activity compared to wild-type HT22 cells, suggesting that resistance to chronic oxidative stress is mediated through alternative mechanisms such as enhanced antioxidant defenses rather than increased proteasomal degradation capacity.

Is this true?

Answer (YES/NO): NO